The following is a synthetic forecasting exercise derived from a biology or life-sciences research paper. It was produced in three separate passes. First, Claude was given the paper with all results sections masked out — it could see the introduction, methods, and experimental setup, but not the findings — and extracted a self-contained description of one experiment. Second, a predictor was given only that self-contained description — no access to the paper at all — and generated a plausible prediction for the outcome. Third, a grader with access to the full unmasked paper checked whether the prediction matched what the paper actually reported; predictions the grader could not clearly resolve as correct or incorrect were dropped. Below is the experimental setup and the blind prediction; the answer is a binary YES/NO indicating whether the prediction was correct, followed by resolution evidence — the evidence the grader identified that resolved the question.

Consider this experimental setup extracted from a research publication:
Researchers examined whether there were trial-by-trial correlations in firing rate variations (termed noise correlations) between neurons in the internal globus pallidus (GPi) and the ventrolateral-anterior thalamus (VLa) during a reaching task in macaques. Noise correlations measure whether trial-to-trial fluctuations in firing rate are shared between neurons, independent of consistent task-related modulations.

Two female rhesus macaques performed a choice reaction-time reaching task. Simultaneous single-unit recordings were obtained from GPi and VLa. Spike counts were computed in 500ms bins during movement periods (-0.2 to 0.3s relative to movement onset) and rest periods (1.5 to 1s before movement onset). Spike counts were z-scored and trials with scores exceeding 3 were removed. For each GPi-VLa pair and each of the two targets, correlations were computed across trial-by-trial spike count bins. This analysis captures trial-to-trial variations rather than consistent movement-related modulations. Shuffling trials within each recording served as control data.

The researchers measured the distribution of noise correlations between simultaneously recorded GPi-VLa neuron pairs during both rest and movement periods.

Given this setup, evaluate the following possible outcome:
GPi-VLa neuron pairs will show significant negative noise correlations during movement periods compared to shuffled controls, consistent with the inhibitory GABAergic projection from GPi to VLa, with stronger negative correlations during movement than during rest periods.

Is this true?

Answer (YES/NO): NO